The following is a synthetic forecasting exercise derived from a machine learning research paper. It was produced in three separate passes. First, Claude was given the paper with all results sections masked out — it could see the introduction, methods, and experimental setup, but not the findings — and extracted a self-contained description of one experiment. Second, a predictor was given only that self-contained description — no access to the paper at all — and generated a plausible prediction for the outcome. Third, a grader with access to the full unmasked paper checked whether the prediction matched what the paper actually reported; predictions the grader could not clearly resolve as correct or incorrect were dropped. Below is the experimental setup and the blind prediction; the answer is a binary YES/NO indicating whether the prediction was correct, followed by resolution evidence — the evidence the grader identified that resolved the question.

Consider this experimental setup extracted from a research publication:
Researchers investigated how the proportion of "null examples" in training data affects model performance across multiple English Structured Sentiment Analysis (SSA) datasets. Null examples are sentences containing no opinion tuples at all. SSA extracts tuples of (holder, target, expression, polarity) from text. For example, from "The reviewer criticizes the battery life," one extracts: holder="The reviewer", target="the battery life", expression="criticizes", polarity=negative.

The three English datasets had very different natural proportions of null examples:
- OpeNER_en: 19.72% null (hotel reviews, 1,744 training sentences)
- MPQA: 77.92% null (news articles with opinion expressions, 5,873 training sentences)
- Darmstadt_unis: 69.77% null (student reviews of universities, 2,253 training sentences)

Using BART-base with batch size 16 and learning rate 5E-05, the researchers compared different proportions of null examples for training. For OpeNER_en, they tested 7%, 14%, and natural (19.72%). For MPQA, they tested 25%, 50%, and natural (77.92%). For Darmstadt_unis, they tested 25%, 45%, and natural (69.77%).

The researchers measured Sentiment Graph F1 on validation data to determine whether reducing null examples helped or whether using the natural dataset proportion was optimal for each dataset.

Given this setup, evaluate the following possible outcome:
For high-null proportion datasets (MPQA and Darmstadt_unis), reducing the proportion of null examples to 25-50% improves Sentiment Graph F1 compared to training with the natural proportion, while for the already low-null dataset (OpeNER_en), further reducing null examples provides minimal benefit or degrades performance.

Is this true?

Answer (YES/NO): NO